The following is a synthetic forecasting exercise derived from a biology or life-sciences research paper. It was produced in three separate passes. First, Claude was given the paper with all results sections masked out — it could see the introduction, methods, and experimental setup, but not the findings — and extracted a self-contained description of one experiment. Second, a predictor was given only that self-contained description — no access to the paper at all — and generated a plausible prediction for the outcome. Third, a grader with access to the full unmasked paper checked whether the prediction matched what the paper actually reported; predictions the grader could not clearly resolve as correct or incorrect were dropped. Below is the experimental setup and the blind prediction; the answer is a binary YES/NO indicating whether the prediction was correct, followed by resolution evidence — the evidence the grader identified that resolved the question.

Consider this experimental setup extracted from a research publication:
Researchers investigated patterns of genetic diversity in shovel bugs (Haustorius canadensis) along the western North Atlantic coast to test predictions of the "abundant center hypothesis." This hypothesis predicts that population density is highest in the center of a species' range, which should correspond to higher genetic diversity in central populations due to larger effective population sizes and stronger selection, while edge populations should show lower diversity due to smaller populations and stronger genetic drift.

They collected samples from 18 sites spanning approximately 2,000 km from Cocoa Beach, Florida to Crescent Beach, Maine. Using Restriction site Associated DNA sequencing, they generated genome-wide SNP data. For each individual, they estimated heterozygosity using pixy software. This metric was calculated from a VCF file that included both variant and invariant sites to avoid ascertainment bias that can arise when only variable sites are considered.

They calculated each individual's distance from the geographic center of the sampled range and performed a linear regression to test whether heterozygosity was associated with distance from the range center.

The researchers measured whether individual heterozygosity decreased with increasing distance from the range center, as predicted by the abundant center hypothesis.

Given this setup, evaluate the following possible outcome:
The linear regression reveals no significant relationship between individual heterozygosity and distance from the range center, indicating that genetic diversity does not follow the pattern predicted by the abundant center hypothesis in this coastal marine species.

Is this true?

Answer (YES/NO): NO